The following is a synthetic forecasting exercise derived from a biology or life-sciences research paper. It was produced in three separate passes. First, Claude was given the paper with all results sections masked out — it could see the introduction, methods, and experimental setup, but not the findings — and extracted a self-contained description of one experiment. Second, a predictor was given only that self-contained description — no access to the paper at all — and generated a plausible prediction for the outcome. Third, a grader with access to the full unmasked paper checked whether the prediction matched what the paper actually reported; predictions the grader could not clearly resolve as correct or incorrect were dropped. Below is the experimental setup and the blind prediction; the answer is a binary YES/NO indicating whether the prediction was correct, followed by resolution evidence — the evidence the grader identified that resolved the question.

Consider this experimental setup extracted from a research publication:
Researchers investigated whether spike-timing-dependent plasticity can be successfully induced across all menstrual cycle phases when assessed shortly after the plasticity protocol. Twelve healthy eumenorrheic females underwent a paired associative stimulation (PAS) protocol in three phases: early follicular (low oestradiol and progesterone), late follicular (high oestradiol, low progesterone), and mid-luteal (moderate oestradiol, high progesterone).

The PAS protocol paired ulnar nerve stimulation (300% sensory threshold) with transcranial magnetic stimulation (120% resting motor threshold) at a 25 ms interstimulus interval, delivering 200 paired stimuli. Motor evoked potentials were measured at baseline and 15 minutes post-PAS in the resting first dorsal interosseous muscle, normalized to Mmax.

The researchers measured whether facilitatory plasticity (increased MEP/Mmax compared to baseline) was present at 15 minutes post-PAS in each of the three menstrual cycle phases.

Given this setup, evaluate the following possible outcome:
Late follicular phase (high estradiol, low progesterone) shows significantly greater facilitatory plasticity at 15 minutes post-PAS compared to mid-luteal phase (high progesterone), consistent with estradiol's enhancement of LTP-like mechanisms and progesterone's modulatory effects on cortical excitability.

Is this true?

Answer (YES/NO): NO